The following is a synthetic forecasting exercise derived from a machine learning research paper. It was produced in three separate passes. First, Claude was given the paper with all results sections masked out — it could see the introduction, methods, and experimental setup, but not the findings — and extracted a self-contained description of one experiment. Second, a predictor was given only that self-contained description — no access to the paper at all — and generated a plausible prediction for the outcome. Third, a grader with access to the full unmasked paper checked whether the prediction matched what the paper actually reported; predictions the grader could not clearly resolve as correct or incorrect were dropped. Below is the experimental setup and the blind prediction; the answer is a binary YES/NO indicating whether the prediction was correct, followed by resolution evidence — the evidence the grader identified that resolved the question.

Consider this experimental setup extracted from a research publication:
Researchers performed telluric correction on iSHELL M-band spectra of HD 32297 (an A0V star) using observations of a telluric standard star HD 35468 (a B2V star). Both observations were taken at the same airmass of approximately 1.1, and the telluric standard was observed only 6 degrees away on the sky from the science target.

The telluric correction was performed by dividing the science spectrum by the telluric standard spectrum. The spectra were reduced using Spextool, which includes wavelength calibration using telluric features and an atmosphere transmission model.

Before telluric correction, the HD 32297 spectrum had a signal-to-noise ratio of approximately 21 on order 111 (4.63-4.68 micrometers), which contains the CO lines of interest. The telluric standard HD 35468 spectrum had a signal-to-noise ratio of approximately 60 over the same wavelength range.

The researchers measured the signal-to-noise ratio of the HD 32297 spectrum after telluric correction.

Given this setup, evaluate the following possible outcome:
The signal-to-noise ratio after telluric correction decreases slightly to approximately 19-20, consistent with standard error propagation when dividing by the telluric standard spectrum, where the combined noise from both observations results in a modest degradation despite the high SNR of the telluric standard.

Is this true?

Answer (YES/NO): YES